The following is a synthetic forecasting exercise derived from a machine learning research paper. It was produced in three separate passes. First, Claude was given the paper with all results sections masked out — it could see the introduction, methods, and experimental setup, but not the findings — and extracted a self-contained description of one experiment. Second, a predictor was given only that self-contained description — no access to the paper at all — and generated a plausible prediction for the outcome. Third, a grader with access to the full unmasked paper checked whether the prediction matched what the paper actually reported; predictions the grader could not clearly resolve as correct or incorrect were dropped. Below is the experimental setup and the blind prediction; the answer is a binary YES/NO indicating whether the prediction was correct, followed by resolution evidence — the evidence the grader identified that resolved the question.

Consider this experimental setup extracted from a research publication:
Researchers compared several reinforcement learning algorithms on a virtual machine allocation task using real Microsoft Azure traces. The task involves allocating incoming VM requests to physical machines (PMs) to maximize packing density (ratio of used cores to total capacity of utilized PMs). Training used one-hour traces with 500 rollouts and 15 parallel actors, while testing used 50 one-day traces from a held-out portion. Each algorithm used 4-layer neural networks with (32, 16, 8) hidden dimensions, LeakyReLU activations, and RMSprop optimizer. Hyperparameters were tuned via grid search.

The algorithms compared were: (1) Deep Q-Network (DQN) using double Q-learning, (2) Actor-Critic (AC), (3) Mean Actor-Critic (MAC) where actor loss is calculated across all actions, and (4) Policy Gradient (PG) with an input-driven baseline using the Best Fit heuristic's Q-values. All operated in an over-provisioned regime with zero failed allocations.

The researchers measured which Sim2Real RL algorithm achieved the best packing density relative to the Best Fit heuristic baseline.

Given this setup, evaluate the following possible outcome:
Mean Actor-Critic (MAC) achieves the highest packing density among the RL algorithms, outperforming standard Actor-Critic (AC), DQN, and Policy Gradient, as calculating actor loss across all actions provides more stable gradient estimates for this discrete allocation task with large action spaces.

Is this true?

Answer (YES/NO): YES